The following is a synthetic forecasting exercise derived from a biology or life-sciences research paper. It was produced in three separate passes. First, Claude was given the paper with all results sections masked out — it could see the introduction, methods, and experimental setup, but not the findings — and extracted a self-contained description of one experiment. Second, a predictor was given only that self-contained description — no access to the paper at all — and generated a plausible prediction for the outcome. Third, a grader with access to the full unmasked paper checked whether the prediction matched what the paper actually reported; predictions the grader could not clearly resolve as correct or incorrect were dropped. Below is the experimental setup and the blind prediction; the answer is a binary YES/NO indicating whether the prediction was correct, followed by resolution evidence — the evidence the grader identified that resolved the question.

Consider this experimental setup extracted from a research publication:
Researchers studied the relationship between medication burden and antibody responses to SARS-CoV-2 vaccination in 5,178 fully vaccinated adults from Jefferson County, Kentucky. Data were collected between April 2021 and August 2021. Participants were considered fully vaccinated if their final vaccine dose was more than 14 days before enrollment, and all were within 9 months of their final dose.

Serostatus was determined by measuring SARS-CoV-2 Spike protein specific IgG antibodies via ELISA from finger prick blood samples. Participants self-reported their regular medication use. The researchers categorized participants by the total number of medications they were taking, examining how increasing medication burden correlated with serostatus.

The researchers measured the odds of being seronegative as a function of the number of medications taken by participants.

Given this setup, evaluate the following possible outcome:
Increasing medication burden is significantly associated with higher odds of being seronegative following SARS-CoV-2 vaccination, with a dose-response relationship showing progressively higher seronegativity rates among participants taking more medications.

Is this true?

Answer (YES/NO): NO